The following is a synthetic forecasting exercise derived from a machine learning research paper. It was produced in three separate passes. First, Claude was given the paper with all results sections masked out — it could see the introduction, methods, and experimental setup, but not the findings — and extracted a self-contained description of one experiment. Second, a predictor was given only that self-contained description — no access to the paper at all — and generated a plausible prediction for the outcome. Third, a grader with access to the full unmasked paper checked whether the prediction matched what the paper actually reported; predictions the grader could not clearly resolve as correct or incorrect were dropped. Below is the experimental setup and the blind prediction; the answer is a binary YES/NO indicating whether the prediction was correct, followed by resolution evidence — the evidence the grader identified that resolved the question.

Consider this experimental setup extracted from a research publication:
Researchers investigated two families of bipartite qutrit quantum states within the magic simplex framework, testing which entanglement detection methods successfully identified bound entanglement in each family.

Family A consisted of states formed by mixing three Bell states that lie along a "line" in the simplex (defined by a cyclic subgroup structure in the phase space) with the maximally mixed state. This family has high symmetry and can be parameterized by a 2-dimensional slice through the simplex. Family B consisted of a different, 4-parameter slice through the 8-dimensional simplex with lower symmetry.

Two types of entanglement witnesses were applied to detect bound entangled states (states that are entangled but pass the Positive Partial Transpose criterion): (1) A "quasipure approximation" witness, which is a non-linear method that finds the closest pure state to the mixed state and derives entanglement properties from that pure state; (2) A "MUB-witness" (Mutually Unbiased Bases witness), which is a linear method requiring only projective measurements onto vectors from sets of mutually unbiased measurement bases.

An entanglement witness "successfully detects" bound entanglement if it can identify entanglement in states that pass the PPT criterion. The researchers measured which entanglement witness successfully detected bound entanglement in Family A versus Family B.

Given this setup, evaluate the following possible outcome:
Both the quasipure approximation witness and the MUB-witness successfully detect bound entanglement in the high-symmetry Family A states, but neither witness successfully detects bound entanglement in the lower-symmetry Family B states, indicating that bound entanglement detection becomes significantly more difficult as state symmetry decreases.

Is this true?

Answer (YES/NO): NO